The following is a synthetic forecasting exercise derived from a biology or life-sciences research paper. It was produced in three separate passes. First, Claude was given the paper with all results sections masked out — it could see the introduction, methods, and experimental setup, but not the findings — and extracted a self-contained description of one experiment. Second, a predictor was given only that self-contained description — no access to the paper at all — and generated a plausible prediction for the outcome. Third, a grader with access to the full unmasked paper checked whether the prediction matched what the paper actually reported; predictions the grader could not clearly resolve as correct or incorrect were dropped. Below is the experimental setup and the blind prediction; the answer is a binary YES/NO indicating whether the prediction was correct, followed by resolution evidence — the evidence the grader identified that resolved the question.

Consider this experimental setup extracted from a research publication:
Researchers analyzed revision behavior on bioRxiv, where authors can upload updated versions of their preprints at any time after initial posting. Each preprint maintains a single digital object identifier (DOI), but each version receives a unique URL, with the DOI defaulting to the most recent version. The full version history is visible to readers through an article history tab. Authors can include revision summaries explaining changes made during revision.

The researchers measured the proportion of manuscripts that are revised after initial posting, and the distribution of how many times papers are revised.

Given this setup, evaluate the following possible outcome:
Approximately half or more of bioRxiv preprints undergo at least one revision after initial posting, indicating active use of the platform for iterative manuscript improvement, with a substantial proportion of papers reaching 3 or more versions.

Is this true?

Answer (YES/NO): NO